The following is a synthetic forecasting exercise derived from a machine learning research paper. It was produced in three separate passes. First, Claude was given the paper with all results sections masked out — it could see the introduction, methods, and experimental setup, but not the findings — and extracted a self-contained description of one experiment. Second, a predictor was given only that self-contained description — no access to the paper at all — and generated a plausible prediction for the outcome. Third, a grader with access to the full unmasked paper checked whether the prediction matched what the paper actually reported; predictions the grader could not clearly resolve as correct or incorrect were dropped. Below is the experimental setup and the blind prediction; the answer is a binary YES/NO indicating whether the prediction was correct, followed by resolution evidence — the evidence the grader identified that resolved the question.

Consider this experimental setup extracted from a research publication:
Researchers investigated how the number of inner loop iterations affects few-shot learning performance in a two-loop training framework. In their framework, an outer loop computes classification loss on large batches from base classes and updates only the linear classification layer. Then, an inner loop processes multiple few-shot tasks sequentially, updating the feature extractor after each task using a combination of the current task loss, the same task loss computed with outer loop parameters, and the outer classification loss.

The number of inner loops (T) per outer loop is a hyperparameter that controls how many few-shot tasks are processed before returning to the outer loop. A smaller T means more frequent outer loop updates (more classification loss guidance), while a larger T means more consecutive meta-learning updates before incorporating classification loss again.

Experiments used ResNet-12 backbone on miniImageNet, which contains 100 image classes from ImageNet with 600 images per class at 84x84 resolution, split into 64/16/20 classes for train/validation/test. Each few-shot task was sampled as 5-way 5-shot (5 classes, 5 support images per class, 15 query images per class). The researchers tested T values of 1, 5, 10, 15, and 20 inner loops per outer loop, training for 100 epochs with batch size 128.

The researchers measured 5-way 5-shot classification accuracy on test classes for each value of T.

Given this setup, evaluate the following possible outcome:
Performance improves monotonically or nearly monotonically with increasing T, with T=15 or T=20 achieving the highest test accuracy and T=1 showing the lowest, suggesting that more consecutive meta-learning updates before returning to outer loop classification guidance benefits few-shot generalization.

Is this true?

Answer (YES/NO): NO